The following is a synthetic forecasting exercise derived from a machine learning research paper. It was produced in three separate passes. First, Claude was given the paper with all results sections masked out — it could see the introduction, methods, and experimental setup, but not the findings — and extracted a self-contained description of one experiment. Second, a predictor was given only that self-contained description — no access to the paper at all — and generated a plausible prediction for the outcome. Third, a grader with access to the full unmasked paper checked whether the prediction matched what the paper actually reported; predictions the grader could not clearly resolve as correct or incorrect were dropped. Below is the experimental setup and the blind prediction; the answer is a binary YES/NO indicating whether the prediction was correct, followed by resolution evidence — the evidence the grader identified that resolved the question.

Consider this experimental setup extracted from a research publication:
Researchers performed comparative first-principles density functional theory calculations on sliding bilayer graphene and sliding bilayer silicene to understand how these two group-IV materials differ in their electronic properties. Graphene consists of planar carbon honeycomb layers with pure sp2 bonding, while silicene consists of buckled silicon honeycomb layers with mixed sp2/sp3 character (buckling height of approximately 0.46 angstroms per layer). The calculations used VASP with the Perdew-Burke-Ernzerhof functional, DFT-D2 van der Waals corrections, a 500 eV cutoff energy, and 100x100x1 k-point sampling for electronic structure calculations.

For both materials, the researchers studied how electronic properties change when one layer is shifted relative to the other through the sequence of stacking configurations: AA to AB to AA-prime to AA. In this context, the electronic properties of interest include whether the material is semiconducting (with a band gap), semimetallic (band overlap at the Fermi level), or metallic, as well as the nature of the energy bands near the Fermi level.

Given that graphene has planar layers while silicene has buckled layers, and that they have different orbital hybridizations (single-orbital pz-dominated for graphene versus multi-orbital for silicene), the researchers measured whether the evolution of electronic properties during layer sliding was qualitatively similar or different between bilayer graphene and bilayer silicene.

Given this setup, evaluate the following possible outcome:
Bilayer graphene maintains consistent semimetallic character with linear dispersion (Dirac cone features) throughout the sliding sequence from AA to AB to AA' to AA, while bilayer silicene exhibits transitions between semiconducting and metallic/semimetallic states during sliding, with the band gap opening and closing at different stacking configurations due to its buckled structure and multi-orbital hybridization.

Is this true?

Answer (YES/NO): NO